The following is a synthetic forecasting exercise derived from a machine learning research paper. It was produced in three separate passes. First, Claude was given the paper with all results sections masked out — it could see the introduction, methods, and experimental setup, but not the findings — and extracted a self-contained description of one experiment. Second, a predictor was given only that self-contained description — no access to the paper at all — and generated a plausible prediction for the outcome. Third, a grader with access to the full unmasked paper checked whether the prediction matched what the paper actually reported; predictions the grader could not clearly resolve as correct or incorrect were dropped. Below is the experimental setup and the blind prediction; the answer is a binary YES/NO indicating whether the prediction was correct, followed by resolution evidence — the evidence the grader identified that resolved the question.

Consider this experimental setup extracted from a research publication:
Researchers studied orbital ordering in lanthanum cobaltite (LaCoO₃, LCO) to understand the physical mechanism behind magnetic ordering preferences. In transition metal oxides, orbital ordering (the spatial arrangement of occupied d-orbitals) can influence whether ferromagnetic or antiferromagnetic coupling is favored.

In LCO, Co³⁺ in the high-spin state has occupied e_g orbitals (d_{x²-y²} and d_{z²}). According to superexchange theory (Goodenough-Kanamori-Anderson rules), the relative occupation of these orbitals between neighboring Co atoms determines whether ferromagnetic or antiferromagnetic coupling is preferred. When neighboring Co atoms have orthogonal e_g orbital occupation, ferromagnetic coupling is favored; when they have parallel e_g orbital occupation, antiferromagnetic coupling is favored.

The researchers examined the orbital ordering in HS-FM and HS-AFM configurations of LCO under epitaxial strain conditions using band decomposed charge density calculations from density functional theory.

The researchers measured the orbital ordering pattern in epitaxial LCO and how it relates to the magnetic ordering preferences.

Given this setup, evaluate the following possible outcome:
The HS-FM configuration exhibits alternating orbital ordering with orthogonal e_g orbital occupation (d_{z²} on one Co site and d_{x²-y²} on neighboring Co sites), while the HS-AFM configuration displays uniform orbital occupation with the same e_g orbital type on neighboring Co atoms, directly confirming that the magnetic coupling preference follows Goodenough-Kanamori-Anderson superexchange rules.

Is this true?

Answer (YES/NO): NO